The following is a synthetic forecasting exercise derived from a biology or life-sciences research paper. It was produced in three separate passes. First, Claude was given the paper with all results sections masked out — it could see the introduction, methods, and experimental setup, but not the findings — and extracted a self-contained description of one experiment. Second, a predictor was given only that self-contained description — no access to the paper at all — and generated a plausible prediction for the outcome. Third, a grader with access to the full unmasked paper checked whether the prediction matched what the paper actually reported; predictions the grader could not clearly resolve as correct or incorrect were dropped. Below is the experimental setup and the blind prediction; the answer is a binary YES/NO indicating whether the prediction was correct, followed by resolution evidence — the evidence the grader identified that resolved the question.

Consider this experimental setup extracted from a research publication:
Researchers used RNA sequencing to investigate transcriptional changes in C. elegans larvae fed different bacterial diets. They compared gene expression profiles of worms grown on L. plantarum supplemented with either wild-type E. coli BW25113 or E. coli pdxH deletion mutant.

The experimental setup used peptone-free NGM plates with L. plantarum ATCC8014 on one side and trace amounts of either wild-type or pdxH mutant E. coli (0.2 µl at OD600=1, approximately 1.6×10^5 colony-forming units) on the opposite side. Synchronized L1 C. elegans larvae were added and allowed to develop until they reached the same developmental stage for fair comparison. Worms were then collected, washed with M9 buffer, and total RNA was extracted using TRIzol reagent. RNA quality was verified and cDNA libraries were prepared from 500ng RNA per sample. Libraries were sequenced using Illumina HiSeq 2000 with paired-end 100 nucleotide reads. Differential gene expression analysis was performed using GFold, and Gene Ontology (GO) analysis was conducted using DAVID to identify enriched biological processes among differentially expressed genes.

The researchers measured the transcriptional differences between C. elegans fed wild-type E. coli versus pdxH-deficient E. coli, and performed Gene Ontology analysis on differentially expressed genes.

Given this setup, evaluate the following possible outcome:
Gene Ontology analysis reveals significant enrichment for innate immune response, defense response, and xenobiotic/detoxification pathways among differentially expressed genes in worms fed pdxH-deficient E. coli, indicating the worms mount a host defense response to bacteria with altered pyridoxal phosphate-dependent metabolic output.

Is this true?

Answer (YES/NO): NO